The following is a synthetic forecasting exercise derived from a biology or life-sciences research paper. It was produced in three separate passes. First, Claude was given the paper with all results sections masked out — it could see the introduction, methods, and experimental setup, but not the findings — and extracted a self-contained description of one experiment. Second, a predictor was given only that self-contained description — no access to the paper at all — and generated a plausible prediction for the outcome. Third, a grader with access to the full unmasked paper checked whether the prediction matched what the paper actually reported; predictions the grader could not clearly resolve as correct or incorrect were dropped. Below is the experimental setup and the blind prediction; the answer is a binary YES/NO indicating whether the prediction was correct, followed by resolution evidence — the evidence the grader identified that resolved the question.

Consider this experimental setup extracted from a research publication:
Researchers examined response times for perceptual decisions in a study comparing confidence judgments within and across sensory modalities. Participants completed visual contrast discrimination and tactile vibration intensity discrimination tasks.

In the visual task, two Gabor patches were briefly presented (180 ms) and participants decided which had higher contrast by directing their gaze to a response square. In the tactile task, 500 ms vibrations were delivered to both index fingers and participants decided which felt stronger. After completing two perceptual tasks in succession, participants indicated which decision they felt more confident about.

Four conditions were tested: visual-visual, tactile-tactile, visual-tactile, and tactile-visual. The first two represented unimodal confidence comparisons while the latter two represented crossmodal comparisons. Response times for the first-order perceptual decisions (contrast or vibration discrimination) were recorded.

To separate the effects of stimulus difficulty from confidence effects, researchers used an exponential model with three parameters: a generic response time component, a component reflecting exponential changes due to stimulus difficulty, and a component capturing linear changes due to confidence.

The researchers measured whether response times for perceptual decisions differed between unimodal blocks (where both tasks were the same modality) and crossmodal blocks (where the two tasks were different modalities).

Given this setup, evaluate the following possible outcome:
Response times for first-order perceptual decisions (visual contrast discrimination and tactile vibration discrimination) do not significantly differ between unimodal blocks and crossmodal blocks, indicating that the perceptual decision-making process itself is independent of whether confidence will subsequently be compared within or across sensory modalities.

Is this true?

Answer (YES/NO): NO